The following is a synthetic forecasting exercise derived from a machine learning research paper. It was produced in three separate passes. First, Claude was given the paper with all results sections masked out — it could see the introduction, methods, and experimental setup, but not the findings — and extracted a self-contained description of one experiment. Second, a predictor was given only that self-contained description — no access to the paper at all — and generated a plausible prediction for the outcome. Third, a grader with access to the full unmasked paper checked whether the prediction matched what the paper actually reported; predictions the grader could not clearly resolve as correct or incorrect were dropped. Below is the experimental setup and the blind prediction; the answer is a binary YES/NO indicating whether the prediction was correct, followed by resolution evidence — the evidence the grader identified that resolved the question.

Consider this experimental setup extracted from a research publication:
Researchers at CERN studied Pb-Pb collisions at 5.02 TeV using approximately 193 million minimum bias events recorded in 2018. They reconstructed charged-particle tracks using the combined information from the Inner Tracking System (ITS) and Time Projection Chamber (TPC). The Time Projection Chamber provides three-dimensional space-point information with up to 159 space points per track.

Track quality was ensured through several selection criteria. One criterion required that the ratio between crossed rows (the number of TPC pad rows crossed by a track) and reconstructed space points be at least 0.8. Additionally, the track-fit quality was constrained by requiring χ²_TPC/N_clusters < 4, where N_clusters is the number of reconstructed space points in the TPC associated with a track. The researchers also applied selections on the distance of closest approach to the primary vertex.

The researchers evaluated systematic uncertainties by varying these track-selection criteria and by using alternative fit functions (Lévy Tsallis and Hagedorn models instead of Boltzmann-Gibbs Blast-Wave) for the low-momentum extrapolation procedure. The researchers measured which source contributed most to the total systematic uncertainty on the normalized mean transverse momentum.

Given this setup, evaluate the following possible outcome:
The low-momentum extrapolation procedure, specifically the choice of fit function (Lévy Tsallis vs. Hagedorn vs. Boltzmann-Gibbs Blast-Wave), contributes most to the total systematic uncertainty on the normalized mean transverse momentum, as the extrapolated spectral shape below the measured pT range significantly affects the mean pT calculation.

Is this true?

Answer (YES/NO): NO